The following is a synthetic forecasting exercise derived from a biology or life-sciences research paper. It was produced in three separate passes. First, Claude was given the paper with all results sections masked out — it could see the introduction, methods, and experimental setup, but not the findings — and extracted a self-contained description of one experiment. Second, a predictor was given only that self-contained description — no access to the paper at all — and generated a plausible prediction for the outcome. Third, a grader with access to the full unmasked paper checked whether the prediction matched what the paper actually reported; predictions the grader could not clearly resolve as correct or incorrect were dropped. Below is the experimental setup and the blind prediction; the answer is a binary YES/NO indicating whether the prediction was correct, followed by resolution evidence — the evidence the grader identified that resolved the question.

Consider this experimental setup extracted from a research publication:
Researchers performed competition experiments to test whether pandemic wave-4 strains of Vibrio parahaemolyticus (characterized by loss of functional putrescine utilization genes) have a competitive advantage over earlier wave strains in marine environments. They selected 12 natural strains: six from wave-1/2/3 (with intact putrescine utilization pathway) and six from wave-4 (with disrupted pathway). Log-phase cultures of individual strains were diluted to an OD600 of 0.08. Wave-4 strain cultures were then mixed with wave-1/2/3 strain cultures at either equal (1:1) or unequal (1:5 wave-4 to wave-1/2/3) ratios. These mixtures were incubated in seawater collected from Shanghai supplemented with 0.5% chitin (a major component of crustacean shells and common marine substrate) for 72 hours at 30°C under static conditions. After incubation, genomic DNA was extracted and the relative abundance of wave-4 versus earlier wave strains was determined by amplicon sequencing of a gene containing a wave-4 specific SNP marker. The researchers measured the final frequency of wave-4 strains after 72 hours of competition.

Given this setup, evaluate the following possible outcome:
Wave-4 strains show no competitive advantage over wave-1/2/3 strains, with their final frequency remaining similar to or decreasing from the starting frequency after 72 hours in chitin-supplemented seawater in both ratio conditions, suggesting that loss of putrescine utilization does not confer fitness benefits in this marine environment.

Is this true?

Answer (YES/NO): NO